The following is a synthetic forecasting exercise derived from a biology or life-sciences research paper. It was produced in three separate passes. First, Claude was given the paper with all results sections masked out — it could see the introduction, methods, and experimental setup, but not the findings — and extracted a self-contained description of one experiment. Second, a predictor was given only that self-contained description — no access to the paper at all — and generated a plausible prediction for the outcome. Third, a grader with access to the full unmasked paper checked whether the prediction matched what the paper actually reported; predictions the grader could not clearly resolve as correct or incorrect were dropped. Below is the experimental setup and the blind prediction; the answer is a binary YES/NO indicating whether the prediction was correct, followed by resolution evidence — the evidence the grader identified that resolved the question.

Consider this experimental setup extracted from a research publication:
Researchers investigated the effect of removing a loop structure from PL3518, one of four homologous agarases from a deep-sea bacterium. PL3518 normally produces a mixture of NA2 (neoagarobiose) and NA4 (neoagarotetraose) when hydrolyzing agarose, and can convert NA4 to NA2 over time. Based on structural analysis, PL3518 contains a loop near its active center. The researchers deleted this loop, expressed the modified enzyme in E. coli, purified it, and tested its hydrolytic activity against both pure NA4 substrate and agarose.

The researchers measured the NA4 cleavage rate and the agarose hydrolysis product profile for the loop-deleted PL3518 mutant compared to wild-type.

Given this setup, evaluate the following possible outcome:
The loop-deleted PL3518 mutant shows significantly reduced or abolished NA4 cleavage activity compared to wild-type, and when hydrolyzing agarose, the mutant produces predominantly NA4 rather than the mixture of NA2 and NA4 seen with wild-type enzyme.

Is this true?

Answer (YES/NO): NO